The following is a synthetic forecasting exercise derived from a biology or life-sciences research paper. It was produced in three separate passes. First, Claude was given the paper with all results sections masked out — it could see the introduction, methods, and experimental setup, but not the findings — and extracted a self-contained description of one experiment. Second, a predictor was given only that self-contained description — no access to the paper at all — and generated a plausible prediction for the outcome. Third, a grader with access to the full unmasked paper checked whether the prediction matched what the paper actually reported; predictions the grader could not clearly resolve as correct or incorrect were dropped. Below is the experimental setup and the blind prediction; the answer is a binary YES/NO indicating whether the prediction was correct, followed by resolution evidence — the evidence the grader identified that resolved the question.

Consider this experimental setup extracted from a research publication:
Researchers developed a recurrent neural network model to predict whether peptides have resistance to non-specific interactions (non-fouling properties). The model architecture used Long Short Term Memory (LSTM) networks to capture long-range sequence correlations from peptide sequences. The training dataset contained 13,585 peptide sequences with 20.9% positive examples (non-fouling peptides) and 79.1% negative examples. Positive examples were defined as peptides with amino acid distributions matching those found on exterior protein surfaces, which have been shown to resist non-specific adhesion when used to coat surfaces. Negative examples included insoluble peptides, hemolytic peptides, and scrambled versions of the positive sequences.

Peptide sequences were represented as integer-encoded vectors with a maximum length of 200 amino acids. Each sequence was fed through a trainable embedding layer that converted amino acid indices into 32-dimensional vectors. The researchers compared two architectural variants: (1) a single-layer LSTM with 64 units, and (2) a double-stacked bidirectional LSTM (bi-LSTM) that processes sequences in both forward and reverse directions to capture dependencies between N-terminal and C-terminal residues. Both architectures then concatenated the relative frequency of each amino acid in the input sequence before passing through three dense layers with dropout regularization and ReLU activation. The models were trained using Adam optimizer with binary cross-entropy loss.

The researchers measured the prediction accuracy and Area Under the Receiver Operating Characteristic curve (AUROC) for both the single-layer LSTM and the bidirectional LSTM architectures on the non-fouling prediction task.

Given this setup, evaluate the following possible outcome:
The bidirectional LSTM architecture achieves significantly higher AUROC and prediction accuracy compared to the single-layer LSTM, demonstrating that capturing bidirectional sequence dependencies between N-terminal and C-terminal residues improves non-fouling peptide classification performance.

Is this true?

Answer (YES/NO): NO